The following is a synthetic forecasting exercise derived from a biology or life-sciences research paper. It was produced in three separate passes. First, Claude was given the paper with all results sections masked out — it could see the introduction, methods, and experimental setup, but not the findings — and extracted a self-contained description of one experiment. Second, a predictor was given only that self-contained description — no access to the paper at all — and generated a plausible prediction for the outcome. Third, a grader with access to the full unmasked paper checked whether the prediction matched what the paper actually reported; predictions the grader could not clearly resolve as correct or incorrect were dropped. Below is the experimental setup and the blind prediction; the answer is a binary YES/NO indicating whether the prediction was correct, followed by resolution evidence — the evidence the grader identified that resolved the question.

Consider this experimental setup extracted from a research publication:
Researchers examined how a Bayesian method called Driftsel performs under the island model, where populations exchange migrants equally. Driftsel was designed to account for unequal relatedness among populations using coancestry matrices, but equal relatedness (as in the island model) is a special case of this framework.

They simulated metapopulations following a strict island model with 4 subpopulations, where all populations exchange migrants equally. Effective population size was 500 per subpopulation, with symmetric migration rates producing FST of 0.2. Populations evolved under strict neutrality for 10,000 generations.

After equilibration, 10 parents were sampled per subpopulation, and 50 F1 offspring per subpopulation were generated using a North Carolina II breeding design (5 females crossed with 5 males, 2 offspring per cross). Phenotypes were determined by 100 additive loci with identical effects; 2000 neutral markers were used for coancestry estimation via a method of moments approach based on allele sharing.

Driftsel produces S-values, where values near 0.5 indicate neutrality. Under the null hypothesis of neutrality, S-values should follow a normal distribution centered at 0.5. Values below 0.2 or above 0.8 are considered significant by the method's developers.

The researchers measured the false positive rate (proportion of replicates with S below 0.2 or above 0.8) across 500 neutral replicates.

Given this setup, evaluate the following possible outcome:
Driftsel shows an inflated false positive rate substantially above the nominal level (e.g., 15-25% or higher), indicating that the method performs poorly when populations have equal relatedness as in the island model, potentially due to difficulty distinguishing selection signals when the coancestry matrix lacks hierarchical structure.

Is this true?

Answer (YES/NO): NO